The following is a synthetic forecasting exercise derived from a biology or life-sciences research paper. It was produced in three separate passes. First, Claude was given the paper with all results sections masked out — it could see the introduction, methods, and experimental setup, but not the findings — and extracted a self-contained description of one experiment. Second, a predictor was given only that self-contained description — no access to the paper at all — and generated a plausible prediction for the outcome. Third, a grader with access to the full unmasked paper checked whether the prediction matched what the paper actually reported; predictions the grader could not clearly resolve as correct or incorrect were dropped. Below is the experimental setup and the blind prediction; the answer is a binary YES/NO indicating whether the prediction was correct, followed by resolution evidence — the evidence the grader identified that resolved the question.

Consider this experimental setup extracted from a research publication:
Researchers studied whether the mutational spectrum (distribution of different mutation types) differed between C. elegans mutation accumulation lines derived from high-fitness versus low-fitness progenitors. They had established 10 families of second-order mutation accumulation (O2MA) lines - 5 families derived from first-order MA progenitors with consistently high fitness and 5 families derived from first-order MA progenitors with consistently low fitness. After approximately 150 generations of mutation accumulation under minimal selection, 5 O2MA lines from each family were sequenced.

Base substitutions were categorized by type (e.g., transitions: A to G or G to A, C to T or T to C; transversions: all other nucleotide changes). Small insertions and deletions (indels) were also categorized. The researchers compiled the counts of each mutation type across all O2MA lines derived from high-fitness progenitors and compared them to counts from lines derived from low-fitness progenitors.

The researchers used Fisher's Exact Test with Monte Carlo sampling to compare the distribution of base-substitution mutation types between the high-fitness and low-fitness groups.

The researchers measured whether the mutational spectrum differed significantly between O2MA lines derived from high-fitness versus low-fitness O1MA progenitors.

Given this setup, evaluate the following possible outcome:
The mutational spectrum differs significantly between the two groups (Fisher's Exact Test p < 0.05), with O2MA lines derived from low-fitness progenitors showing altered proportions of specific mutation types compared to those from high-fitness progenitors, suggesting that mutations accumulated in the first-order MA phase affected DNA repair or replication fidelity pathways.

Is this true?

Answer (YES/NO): NO